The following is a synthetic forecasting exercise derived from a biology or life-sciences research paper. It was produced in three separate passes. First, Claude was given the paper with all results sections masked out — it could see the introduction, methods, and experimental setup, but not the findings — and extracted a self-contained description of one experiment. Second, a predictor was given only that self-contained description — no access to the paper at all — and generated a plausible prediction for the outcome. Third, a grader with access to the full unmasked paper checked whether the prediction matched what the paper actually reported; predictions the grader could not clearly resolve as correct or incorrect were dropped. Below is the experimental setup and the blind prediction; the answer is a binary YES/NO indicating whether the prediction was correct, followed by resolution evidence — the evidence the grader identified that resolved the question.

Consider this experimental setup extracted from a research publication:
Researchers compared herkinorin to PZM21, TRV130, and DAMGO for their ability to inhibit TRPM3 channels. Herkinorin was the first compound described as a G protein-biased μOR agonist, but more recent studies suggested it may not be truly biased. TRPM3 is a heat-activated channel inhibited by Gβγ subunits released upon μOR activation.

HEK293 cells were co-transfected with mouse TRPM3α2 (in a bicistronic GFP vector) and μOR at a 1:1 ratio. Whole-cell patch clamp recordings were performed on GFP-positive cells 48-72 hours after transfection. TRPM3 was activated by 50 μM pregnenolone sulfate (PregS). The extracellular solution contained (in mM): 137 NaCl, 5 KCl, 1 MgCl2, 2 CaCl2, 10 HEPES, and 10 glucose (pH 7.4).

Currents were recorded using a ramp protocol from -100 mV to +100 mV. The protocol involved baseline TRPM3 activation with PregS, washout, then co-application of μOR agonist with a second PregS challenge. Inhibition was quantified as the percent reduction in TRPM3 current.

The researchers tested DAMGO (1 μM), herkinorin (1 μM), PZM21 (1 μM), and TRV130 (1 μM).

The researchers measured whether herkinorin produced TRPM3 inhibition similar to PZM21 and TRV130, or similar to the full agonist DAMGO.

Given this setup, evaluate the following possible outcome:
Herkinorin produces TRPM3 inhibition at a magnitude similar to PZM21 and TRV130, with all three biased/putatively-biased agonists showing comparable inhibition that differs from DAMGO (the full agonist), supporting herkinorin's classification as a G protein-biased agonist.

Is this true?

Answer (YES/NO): YES